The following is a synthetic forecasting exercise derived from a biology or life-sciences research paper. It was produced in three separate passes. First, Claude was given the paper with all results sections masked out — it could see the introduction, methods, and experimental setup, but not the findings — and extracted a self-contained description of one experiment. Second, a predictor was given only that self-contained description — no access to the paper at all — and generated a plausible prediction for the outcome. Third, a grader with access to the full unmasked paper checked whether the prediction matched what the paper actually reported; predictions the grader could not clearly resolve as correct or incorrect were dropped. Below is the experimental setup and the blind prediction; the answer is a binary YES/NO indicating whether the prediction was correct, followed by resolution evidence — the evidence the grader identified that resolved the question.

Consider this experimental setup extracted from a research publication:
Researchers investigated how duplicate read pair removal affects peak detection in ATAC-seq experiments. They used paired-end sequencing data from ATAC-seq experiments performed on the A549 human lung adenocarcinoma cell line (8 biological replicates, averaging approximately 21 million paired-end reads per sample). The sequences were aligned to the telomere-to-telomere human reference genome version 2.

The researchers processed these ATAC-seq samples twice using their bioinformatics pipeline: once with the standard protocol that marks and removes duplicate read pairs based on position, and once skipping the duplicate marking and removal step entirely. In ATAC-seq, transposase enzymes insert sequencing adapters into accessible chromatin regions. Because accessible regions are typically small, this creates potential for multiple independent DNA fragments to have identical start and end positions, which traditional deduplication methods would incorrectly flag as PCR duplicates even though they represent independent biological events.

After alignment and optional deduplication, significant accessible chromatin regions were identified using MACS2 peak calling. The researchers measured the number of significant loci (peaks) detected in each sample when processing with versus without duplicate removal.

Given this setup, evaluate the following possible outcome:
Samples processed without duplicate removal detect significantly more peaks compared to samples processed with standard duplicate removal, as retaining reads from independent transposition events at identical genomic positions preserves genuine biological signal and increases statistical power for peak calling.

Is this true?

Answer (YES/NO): NO